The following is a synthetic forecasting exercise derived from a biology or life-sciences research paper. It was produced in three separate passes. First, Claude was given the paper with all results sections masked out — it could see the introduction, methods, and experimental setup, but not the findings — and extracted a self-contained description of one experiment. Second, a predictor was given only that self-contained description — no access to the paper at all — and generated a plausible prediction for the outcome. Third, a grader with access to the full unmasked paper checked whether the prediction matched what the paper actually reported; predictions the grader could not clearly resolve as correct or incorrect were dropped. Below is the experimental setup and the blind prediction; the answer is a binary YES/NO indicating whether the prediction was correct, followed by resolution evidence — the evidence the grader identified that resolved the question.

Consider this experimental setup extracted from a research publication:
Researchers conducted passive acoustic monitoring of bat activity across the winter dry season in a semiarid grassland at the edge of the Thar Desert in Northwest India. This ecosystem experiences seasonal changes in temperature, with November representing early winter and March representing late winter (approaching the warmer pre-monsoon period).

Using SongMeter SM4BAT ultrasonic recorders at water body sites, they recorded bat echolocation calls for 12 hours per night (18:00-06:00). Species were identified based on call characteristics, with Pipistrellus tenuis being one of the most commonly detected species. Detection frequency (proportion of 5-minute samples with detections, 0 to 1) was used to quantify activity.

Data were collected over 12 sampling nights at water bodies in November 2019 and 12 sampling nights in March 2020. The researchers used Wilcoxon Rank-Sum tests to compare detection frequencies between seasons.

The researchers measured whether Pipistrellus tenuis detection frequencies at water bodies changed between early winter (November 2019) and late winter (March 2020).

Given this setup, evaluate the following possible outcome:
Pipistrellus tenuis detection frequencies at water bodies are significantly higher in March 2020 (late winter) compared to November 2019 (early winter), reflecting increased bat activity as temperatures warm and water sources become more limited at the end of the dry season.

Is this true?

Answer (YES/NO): NO